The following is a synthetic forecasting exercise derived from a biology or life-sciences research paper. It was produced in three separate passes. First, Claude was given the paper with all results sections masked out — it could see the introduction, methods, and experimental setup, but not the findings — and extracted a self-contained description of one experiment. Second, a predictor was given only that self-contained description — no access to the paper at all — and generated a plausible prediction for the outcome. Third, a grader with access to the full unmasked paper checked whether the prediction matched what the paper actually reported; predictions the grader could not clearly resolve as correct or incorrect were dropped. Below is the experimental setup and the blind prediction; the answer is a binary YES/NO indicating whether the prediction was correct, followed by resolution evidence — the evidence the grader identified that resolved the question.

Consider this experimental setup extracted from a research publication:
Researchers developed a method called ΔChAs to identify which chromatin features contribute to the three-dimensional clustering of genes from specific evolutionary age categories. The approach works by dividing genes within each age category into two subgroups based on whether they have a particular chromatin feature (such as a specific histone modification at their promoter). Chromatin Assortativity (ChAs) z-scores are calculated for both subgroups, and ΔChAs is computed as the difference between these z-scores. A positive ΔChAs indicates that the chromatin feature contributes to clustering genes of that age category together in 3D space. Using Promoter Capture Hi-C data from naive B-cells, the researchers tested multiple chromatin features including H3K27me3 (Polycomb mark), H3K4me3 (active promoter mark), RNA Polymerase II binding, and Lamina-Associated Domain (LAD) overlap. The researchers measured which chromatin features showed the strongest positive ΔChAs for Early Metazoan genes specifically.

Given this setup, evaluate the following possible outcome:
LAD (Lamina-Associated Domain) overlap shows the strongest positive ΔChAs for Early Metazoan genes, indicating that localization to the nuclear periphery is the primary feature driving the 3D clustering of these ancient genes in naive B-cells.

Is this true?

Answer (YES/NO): NO